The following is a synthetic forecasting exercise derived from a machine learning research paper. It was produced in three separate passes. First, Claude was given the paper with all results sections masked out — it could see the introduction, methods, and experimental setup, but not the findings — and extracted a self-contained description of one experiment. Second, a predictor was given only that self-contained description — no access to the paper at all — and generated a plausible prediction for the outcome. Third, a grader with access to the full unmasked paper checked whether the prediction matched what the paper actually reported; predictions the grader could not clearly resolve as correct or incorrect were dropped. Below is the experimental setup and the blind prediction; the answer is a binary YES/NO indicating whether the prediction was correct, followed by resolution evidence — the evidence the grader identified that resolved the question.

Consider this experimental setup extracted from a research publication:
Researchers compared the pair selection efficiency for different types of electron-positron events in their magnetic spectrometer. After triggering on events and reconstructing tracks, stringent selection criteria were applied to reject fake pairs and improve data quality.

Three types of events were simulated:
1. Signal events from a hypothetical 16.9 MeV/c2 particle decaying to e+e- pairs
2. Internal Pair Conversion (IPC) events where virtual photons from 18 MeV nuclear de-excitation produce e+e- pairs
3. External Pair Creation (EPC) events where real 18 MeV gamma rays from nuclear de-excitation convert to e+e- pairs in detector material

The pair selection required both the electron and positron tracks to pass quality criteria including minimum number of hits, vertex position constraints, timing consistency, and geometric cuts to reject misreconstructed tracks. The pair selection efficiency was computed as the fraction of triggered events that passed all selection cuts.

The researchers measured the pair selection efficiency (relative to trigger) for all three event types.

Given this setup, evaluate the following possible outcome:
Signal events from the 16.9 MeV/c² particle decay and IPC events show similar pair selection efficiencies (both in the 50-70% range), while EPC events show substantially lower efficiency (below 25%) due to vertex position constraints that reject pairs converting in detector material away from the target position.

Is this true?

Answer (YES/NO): NO